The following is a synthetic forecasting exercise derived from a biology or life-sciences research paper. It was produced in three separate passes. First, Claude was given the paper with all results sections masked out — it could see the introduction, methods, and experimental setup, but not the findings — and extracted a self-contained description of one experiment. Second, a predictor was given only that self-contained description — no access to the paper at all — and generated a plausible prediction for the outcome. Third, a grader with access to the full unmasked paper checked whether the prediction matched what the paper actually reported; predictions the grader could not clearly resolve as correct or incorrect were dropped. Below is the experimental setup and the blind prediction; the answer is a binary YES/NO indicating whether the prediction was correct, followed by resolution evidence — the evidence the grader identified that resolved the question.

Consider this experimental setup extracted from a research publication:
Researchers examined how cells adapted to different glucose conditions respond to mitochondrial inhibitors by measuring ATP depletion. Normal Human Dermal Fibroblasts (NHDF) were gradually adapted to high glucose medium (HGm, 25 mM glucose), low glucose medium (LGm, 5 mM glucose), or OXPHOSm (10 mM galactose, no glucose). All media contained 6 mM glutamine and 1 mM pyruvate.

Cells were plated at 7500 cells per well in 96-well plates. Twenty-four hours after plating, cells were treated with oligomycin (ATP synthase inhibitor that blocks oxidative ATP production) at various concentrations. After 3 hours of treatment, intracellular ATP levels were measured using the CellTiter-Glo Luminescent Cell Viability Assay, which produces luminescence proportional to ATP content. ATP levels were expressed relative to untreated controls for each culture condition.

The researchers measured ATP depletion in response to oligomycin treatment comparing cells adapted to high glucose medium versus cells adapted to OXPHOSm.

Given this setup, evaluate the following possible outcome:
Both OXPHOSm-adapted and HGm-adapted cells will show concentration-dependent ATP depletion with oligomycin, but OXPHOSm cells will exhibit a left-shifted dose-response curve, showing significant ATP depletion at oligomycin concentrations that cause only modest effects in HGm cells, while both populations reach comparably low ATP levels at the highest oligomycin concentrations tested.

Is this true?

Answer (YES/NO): NO